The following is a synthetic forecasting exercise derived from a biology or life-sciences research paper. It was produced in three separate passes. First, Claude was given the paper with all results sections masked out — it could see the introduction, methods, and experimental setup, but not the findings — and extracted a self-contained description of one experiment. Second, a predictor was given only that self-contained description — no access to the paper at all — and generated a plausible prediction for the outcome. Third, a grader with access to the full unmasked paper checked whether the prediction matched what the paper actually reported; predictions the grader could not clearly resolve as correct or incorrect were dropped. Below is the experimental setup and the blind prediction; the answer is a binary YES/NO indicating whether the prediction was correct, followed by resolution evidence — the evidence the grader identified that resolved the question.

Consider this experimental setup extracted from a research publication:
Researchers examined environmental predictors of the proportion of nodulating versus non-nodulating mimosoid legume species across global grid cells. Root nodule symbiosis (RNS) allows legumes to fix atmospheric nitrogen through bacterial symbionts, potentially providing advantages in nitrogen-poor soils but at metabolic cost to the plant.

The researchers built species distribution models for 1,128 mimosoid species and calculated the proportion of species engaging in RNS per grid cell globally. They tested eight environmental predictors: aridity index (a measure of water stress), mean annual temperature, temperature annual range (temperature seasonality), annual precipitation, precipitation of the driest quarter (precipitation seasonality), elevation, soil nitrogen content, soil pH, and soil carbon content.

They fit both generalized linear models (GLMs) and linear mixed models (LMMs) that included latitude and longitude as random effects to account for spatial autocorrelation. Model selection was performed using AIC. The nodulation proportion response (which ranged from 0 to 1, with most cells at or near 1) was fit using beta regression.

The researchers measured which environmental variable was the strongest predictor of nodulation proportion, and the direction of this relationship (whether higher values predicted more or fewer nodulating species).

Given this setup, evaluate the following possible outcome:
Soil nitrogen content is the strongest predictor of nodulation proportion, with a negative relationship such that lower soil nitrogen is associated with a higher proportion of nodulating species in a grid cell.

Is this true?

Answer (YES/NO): NO